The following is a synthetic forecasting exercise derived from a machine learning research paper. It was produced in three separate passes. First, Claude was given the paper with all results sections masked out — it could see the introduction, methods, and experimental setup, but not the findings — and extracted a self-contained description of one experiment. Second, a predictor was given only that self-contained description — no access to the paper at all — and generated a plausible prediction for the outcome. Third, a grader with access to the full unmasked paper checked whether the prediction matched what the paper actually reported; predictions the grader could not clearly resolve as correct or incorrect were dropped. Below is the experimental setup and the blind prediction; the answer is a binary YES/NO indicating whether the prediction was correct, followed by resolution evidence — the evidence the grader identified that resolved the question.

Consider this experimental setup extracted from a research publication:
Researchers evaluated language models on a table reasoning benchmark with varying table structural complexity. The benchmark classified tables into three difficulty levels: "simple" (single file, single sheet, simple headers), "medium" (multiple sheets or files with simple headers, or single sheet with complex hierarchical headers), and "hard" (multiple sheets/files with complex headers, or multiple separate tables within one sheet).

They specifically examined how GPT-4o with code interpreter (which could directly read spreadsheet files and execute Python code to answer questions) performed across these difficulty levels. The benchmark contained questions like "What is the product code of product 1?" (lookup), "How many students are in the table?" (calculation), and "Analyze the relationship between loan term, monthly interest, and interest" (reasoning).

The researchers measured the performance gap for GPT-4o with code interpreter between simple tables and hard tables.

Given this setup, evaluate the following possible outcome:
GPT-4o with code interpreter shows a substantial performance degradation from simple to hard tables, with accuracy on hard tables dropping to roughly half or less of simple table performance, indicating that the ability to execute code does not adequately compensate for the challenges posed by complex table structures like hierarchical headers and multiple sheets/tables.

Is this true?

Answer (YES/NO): NO